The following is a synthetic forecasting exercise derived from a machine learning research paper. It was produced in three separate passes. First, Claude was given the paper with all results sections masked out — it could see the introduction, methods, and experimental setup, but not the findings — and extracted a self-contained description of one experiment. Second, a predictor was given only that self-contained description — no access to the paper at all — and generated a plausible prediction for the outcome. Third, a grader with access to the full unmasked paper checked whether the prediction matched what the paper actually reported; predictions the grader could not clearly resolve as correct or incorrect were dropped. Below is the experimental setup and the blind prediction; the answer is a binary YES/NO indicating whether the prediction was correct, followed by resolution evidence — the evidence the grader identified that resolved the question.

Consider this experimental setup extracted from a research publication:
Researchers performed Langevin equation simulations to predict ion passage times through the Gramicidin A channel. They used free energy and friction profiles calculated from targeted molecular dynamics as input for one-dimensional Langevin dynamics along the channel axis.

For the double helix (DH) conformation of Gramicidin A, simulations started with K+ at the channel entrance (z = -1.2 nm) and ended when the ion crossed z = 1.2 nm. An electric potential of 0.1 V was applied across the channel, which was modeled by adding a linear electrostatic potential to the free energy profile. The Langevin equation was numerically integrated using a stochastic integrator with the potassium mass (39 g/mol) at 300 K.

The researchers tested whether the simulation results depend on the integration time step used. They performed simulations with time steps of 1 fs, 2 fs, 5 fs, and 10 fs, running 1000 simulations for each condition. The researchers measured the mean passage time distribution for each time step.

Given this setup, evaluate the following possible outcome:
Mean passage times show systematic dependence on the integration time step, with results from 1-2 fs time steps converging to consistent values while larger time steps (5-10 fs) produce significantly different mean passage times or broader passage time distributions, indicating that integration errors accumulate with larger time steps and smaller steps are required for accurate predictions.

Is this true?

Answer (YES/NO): NO